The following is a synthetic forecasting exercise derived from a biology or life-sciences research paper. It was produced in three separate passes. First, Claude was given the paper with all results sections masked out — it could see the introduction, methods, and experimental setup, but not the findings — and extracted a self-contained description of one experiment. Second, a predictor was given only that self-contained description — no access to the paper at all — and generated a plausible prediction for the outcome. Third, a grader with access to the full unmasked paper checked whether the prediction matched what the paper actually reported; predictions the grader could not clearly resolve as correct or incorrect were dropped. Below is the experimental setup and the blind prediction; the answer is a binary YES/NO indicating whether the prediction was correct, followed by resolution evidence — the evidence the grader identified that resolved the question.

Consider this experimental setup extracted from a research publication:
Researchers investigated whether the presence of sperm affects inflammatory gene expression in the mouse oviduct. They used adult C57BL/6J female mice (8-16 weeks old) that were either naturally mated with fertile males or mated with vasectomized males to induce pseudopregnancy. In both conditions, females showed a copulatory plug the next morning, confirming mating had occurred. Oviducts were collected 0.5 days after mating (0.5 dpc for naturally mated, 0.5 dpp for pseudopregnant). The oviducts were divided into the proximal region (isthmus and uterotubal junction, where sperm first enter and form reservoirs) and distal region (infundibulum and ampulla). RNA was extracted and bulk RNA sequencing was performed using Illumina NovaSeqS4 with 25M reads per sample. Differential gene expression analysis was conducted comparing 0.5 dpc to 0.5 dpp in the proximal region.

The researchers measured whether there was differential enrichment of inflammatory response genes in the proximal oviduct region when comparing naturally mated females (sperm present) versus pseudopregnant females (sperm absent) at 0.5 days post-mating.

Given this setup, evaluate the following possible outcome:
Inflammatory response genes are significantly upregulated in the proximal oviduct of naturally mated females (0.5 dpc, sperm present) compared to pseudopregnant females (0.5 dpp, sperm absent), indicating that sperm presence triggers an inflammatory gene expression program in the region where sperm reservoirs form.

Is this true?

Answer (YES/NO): YES